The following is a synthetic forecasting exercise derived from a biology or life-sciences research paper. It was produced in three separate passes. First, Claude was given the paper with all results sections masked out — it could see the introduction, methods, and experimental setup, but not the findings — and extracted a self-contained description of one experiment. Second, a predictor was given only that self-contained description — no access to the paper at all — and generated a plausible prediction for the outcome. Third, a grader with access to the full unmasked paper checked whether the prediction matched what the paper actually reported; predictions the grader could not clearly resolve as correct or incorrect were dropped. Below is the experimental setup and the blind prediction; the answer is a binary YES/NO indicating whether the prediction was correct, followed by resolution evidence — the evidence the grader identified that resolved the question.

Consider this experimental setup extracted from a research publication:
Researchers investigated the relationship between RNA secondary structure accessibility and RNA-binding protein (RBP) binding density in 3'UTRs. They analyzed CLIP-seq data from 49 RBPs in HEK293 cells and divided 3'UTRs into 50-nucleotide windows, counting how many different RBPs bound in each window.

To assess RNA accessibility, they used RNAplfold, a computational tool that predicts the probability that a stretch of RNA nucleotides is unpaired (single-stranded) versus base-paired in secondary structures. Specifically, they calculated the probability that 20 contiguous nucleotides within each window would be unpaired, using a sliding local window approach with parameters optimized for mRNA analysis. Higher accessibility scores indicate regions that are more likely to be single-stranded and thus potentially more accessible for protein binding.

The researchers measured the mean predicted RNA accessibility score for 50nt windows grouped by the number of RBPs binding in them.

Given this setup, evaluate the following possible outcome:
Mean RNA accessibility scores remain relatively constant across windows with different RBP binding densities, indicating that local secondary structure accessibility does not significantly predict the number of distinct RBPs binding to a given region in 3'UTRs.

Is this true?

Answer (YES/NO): NO